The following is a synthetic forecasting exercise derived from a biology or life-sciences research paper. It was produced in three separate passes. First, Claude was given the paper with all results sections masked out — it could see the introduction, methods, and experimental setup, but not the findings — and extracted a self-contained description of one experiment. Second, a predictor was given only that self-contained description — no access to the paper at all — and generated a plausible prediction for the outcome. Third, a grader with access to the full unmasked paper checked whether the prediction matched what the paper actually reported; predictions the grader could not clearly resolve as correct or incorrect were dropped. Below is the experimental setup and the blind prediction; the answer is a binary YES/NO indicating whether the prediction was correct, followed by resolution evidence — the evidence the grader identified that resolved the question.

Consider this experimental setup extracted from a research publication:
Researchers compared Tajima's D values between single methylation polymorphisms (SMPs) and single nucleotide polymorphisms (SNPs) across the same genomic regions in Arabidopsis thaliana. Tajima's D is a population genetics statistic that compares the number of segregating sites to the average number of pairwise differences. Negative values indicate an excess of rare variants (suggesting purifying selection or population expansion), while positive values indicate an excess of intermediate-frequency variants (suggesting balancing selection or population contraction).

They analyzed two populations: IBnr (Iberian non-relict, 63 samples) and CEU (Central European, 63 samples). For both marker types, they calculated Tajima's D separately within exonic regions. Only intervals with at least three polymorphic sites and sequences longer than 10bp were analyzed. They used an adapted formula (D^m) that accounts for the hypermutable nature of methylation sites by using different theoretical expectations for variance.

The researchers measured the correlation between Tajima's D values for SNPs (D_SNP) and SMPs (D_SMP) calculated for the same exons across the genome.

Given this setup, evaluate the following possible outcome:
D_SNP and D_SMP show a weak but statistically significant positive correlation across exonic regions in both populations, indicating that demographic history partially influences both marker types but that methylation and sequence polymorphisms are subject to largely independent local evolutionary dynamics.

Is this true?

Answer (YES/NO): NO